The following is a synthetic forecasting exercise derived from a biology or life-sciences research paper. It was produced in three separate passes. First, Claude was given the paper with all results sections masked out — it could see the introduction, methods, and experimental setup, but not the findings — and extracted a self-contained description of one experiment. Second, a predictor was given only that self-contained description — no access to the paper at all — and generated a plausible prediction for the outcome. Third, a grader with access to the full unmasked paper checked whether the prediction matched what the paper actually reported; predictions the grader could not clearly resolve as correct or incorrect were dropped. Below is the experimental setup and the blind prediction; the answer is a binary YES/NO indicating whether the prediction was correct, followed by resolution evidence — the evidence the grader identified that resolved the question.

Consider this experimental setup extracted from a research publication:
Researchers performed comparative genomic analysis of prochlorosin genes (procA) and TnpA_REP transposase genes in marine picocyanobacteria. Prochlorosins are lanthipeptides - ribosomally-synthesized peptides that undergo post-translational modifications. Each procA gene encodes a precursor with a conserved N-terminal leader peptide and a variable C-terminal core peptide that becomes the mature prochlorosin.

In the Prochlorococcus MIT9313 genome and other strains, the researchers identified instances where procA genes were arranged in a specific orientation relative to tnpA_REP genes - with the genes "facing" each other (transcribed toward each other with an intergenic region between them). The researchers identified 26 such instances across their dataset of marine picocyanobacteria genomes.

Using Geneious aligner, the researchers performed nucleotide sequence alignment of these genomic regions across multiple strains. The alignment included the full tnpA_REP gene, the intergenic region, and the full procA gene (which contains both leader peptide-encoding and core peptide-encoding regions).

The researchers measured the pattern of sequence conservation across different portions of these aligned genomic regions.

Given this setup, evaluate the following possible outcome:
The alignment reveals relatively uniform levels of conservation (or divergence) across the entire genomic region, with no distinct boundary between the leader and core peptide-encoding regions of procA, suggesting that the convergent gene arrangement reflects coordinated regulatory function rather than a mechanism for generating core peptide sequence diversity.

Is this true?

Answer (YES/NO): NO